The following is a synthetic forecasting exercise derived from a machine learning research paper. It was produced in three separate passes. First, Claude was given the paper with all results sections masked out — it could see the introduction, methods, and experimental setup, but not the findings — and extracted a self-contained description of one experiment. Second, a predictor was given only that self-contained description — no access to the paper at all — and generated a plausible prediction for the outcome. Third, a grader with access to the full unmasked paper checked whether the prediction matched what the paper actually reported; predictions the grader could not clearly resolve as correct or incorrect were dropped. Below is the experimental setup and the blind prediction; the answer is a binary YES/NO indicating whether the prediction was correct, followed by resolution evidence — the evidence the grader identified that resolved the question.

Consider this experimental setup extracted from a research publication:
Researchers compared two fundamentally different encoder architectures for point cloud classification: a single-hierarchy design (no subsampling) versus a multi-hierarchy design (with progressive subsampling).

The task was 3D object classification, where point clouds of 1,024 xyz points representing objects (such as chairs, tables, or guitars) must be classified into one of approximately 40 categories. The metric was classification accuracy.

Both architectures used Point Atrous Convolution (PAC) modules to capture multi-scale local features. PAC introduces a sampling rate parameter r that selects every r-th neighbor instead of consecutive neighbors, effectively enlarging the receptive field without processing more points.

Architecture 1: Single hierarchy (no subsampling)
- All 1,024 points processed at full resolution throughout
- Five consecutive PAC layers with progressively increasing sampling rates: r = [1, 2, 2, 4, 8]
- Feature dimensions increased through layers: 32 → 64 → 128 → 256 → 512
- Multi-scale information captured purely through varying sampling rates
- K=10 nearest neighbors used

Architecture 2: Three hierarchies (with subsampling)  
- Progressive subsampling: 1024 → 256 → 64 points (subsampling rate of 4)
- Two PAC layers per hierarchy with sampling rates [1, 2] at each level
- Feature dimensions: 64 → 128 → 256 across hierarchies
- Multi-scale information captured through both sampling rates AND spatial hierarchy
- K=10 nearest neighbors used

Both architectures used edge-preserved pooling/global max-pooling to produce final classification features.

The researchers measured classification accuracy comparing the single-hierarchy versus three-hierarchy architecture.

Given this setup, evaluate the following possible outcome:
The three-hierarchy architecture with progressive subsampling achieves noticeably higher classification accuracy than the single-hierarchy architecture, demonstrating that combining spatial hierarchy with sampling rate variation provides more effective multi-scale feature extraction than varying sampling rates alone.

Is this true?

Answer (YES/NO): NO